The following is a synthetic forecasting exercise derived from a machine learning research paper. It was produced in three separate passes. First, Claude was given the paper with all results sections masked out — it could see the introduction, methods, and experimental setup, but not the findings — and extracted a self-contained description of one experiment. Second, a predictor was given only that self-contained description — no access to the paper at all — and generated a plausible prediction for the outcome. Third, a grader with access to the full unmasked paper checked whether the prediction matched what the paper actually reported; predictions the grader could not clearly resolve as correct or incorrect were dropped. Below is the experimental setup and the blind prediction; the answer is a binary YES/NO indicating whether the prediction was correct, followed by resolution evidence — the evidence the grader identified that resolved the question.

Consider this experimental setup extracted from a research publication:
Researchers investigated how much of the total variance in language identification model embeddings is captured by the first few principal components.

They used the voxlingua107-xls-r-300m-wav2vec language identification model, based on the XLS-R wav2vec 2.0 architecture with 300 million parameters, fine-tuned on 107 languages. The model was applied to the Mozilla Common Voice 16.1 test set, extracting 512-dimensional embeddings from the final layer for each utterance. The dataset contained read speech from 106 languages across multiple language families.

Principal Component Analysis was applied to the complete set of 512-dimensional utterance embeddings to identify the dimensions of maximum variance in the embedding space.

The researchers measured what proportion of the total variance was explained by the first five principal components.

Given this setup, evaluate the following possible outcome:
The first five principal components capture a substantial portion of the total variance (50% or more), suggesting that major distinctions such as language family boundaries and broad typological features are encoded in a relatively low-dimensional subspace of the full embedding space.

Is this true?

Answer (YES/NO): NO